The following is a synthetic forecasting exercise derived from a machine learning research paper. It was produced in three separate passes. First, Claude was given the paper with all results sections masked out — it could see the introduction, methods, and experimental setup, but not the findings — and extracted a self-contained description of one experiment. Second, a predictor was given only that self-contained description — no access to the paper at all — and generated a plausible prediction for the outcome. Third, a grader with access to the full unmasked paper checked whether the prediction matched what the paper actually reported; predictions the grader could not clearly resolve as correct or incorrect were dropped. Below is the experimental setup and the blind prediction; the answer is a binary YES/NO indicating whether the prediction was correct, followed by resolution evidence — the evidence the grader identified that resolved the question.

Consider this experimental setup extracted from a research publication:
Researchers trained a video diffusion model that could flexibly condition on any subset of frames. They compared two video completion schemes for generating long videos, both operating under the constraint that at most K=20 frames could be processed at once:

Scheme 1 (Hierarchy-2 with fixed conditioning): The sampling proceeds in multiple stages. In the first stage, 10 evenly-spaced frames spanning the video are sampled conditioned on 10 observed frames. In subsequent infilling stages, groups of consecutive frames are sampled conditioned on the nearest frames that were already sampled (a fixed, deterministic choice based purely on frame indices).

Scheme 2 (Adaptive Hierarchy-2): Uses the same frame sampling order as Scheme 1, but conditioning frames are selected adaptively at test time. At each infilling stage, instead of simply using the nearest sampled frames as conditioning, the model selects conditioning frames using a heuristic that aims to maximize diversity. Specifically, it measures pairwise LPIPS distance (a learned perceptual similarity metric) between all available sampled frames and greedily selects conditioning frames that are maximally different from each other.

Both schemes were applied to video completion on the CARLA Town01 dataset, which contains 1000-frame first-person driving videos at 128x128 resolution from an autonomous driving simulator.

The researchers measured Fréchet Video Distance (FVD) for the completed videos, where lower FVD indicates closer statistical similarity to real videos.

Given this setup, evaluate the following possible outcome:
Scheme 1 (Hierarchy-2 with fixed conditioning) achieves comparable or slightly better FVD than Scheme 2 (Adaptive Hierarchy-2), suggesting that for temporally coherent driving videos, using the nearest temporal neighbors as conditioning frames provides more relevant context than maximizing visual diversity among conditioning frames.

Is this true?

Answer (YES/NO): NO